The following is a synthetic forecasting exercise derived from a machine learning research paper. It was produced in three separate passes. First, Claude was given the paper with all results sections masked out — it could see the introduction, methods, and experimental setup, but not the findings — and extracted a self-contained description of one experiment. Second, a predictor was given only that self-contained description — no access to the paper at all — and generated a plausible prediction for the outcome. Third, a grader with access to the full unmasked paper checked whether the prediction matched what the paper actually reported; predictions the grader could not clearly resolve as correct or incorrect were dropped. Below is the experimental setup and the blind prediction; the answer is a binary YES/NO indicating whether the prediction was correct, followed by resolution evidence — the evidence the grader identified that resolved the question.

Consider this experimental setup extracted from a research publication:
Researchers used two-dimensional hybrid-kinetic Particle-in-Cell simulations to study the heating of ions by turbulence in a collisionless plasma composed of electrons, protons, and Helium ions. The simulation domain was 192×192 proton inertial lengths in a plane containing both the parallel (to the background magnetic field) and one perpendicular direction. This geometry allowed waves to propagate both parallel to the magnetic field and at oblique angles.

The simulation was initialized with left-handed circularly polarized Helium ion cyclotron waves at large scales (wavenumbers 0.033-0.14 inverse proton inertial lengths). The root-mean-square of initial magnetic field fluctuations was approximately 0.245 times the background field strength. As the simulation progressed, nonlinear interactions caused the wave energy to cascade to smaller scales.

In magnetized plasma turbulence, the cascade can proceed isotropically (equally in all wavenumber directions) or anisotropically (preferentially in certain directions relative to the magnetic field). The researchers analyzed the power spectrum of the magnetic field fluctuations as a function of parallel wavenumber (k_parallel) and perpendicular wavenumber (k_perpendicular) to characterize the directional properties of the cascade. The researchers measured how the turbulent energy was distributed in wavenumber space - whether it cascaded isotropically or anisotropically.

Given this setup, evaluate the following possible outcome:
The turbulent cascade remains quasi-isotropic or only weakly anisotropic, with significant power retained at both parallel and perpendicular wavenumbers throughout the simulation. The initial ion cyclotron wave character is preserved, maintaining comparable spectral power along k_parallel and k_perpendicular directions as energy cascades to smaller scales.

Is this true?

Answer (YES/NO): NO